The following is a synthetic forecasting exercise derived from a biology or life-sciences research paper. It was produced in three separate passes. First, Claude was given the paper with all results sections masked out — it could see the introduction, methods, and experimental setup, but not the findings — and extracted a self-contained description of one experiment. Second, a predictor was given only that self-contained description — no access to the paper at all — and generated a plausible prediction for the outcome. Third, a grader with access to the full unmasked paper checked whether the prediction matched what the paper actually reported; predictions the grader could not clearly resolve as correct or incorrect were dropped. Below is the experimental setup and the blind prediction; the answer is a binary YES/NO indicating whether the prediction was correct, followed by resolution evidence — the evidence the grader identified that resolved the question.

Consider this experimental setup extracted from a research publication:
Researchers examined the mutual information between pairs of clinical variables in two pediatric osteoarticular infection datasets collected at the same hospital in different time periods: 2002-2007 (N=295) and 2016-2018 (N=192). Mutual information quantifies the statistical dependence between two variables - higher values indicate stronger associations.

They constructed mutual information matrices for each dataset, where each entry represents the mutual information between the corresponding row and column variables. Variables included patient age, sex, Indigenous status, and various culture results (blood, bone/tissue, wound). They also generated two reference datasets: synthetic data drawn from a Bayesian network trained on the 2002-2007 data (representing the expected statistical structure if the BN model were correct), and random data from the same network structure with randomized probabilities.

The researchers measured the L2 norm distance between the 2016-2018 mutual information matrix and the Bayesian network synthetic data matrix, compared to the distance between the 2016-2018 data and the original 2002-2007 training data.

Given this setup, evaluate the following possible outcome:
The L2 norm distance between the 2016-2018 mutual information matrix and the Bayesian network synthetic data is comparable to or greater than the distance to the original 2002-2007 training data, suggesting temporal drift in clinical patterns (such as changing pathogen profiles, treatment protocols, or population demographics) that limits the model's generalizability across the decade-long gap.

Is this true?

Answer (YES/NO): NO